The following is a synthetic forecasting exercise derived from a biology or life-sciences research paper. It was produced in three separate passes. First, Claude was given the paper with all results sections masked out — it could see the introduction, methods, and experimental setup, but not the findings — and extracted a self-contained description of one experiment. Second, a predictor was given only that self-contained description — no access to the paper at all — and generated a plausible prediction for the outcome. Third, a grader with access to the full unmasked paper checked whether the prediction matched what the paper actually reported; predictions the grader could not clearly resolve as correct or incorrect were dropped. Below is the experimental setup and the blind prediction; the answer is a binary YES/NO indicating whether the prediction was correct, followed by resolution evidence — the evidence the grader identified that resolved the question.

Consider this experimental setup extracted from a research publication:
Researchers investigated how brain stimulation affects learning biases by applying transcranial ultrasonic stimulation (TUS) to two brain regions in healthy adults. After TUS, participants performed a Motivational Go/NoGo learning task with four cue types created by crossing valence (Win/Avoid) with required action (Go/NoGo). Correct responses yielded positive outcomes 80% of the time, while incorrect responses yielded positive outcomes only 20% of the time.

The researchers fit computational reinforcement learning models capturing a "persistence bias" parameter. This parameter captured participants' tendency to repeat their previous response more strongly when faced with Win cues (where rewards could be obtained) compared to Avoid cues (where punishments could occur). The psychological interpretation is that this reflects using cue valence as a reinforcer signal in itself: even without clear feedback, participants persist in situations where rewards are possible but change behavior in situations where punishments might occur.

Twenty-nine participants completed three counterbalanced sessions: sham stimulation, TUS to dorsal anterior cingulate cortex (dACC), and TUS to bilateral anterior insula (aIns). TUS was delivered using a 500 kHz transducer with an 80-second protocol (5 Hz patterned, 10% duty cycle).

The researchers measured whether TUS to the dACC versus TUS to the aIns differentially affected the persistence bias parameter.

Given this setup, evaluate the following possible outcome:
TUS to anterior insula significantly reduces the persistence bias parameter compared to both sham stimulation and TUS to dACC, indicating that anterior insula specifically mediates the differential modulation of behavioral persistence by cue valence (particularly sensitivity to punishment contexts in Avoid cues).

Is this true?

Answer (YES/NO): NO